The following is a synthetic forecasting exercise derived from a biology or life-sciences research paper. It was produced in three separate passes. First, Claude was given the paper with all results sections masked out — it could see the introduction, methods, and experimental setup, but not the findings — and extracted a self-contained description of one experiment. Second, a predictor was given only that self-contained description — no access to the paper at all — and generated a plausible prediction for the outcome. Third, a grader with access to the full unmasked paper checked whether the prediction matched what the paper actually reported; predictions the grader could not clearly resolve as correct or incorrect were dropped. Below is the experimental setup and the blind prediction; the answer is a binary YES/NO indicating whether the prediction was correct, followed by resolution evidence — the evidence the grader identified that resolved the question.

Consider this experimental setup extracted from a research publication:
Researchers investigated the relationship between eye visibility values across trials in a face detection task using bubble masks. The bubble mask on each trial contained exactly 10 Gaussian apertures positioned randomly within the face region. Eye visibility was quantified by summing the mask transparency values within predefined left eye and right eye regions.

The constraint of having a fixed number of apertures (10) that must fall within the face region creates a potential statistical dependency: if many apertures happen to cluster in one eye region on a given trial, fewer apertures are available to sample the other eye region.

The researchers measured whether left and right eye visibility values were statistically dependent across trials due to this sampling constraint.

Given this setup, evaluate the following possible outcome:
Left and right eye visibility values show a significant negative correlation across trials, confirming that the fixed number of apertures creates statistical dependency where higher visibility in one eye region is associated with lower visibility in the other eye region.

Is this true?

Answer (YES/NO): YES